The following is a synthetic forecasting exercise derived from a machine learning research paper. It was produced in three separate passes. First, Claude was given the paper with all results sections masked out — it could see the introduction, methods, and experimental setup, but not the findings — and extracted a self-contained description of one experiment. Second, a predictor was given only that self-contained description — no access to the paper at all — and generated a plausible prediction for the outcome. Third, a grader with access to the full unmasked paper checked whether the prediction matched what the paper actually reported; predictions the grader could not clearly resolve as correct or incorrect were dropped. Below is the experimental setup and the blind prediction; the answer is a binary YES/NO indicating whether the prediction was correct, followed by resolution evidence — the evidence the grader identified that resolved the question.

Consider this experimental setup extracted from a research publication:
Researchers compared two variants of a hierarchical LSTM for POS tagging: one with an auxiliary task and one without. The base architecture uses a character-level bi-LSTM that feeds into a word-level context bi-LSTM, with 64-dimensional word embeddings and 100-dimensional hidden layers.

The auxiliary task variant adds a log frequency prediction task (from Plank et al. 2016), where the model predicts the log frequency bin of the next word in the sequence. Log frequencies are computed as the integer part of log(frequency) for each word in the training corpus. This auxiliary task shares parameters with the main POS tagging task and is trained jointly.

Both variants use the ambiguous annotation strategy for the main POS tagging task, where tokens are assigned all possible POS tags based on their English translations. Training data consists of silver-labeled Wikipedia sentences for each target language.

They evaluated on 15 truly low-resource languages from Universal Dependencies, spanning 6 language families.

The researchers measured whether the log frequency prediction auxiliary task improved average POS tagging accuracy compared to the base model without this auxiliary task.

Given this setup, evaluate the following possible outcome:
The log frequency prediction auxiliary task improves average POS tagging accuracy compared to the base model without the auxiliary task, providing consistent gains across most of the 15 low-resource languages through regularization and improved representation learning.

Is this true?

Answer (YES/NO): NO